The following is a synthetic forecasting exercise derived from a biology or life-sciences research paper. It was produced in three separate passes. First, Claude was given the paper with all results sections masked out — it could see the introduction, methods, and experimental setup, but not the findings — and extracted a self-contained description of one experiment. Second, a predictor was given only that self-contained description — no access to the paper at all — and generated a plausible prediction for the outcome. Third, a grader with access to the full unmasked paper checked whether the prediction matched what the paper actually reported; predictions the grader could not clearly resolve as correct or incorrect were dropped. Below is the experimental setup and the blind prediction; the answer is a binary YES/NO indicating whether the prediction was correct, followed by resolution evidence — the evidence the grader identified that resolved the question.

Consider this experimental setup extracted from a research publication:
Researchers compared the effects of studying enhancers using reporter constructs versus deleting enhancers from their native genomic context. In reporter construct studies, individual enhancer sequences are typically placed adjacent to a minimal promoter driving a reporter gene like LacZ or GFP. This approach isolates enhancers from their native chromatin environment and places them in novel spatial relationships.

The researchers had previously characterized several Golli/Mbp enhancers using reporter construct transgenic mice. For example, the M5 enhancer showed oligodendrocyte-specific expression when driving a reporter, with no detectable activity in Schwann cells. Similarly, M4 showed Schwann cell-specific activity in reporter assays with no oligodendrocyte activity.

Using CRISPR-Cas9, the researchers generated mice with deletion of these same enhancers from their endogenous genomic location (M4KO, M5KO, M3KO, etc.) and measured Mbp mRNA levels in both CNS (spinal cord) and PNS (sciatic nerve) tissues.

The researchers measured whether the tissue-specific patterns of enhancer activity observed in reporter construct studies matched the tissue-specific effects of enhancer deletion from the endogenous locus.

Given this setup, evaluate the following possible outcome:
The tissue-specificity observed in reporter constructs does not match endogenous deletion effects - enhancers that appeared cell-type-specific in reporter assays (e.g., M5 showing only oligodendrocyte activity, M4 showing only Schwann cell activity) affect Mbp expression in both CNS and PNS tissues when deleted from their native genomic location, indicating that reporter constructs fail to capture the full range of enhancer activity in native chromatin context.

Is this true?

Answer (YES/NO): YES